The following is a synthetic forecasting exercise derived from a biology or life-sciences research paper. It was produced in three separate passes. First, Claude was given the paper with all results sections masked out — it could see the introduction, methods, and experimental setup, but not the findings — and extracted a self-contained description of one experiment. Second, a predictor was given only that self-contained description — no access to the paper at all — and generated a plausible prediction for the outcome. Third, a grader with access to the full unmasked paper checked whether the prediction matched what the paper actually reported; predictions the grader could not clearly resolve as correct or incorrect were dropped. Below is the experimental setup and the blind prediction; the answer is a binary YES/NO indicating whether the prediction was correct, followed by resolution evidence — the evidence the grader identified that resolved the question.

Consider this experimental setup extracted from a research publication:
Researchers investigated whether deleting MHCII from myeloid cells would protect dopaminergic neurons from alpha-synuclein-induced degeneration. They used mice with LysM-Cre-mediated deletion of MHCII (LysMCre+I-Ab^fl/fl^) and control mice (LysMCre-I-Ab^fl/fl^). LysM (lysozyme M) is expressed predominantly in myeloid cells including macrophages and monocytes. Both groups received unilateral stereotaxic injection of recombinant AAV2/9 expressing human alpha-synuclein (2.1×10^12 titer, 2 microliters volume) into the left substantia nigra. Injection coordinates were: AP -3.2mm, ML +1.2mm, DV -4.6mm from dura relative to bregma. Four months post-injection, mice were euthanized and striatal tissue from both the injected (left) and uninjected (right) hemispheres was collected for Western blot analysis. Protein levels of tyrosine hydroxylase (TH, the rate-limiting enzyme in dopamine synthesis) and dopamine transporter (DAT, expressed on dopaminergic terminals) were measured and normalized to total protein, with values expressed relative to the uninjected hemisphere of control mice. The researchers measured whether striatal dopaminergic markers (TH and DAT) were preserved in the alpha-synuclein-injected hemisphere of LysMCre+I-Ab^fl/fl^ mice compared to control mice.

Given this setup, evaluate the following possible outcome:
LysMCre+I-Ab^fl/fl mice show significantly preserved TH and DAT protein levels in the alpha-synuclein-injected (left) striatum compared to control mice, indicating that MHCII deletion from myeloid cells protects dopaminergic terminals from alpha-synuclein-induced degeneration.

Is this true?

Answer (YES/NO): NO